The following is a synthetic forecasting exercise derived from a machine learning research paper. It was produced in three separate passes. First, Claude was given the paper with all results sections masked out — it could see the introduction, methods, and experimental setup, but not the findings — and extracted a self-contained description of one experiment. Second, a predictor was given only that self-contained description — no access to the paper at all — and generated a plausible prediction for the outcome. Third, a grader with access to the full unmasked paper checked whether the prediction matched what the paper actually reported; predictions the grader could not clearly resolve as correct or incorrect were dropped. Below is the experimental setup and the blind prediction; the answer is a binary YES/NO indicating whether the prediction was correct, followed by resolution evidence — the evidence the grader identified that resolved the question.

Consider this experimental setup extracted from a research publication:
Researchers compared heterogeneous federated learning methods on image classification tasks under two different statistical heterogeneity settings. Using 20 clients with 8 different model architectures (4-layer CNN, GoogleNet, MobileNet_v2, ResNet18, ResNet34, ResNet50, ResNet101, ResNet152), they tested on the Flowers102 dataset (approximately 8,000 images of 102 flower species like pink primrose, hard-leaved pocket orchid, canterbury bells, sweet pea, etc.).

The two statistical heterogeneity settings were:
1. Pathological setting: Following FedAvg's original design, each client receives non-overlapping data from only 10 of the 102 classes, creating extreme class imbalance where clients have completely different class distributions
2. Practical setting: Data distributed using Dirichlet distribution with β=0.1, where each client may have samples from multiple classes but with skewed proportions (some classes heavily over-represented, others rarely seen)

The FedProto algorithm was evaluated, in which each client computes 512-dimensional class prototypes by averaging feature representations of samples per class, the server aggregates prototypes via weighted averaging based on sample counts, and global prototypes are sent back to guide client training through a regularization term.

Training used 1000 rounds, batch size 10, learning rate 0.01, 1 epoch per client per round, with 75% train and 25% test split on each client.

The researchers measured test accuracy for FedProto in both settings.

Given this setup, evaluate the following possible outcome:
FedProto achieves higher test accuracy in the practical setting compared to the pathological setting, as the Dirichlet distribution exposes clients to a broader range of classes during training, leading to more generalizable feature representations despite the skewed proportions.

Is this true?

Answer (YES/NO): NO